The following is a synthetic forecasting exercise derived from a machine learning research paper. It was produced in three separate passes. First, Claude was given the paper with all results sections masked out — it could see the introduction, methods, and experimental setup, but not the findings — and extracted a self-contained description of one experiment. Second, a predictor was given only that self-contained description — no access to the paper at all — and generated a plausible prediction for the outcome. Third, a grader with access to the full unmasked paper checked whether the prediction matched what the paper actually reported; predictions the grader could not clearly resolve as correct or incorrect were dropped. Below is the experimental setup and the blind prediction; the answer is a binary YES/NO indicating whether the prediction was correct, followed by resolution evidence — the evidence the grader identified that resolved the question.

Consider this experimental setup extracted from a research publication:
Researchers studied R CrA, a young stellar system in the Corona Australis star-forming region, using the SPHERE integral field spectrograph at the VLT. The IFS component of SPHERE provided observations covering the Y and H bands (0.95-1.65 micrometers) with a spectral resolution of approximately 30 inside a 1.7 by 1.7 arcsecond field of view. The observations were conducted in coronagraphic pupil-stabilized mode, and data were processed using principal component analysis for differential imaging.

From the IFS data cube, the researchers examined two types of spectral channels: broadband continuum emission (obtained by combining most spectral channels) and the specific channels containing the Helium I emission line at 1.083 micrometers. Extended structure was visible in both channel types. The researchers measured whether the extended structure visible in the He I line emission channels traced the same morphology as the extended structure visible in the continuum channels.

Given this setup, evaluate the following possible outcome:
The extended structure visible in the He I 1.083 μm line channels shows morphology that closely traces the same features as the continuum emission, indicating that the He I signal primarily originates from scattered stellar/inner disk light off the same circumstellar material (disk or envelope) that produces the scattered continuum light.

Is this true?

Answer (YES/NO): NO